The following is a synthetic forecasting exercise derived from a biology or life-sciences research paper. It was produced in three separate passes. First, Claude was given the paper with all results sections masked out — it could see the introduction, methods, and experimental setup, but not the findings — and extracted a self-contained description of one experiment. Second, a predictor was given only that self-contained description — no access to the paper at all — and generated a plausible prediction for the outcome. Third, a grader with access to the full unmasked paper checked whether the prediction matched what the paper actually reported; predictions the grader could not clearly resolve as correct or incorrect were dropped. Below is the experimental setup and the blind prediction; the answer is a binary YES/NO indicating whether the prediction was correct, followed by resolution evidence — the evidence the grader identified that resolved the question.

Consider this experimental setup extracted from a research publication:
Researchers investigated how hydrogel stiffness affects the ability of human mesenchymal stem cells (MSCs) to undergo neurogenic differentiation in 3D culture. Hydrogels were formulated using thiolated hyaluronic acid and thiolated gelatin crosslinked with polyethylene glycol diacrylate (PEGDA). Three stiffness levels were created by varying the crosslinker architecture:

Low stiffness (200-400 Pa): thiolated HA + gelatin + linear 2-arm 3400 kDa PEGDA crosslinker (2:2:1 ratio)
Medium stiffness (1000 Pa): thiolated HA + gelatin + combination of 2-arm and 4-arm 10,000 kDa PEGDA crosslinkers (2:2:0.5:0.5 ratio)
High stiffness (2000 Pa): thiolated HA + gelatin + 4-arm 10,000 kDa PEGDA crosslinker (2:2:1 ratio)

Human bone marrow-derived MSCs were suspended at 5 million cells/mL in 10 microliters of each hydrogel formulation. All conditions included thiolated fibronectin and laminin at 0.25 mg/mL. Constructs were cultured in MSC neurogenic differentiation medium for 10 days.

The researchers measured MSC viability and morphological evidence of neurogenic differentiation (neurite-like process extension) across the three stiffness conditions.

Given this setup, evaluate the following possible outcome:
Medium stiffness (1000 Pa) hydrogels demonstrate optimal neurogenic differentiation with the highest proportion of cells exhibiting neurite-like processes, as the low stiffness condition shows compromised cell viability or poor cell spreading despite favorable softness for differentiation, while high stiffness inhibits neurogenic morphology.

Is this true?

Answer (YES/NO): NO